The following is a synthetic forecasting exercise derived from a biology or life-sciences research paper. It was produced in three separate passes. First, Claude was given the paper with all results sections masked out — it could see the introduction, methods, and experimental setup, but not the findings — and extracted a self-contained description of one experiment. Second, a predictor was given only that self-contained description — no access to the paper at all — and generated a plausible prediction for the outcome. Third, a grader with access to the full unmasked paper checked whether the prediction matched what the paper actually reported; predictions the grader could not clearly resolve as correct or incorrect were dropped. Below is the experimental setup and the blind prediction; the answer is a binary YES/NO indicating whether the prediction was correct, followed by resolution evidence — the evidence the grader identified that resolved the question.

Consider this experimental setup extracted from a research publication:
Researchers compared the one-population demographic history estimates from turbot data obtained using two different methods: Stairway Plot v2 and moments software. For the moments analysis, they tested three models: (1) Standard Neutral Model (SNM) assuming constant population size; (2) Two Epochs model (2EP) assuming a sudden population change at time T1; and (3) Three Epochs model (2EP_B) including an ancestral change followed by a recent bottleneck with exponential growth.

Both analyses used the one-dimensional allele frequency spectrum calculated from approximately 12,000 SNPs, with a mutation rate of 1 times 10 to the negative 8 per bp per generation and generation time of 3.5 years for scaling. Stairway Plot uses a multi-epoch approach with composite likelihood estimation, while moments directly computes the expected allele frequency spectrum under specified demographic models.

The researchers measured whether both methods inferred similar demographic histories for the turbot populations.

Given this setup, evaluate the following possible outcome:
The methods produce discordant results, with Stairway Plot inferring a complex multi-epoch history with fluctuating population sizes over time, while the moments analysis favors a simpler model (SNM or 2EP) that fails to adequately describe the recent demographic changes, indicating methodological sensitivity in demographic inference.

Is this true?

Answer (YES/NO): NO